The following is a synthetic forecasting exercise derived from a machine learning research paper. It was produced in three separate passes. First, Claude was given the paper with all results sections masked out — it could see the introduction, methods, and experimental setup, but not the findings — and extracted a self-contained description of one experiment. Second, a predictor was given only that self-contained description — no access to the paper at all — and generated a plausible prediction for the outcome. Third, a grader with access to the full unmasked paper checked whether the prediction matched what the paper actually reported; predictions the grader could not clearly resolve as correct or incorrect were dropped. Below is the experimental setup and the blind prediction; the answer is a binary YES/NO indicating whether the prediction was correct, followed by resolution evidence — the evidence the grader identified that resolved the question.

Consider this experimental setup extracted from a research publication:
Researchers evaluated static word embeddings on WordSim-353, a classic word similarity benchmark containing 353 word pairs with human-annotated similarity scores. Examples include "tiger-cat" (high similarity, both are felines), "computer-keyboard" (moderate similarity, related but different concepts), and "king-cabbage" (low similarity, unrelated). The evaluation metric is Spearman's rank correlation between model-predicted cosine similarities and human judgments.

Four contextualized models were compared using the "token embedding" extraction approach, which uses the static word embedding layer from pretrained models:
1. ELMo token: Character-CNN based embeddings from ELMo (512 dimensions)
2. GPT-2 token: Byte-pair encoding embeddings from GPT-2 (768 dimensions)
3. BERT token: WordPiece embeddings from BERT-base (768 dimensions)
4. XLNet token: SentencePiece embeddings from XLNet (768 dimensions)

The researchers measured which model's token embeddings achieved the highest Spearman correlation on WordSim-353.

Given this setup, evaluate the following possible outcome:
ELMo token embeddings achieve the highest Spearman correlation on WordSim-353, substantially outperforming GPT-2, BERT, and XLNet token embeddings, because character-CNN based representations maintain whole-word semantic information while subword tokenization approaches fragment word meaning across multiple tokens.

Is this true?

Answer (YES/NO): NO